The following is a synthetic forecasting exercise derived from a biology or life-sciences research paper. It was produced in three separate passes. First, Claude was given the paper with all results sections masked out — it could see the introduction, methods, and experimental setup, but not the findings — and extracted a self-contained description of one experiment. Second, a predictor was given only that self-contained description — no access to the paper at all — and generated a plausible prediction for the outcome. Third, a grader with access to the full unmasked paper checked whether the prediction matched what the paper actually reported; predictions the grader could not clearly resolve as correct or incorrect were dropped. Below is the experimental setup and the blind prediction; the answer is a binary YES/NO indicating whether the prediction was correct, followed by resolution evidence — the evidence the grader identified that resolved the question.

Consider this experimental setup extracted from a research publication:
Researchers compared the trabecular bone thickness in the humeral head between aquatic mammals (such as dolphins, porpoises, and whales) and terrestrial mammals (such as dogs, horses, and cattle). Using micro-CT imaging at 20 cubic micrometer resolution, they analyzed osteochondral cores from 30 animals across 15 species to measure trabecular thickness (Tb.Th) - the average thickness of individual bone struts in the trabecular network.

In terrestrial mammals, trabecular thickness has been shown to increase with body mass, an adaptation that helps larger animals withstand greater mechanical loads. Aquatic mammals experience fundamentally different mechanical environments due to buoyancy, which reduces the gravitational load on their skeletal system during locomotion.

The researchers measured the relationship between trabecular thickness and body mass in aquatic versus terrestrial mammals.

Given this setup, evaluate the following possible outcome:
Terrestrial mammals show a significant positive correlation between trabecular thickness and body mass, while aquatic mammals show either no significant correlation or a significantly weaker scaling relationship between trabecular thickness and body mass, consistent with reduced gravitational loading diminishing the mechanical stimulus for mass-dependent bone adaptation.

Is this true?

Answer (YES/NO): YES